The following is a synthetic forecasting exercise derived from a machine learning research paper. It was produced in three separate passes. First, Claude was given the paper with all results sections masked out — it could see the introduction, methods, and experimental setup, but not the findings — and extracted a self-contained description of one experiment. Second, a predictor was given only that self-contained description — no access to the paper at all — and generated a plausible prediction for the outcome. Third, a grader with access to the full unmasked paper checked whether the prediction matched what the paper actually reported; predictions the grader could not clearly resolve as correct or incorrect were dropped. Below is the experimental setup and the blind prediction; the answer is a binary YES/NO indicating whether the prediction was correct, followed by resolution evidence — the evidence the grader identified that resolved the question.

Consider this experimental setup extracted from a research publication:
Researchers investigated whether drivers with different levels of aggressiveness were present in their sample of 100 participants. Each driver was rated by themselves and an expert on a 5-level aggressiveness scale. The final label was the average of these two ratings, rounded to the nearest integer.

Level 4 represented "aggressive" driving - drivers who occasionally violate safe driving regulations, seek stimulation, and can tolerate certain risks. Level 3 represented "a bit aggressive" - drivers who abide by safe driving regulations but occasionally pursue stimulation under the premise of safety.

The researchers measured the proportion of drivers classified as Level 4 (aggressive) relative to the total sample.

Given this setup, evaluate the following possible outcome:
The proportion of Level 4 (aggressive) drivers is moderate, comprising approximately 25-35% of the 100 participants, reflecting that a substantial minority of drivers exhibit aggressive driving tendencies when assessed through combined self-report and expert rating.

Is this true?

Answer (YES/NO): YES